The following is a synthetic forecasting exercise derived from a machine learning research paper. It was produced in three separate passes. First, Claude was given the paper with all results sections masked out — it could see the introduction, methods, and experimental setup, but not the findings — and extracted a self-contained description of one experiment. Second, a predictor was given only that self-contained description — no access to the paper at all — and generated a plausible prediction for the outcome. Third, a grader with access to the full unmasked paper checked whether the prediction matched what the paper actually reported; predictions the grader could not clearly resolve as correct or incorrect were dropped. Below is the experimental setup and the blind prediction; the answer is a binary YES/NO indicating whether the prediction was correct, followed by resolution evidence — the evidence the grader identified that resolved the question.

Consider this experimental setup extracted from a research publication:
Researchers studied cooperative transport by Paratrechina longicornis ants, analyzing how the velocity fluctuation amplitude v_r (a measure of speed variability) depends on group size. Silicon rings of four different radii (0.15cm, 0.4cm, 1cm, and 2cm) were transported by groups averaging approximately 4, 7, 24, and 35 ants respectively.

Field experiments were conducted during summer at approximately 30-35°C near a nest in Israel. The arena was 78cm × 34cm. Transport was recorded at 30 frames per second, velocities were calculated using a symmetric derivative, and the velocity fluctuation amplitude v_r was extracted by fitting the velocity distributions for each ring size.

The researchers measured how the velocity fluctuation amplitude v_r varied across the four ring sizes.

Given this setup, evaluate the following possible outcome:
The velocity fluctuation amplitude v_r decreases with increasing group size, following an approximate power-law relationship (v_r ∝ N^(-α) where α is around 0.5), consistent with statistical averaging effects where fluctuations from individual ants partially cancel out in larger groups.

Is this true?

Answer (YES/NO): YES